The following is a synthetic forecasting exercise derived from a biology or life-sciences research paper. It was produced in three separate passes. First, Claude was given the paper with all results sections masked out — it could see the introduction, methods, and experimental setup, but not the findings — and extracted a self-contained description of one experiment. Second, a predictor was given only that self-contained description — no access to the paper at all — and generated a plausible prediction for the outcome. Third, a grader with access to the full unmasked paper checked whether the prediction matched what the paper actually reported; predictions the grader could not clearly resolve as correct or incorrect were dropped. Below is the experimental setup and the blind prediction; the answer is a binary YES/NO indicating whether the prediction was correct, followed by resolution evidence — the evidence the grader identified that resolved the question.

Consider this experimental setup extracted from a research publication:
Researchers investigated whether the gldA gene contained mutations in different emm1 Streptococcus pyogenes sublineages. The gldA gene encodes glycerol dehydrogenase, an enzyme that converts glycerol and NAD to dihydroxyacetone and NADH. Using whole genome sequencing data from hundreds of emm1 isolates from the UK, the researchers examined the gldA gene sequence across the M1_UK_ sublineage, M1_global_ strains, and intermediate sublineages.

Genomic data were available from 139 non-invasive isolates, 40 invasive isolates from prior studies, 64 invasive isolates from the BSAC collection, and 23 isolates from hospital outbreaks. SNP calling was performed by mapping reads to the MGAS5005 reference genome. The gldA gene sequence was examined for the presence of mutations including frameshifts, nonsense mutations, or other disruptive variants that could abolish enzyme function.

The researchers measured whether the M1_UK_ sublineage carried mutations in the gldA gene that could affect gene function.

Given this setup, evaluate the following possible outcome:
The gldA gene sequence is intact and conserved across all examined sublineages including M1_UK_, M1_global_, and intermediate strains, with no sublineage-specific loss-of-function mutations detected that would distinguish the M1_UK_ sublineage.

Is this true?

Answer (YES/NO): NO